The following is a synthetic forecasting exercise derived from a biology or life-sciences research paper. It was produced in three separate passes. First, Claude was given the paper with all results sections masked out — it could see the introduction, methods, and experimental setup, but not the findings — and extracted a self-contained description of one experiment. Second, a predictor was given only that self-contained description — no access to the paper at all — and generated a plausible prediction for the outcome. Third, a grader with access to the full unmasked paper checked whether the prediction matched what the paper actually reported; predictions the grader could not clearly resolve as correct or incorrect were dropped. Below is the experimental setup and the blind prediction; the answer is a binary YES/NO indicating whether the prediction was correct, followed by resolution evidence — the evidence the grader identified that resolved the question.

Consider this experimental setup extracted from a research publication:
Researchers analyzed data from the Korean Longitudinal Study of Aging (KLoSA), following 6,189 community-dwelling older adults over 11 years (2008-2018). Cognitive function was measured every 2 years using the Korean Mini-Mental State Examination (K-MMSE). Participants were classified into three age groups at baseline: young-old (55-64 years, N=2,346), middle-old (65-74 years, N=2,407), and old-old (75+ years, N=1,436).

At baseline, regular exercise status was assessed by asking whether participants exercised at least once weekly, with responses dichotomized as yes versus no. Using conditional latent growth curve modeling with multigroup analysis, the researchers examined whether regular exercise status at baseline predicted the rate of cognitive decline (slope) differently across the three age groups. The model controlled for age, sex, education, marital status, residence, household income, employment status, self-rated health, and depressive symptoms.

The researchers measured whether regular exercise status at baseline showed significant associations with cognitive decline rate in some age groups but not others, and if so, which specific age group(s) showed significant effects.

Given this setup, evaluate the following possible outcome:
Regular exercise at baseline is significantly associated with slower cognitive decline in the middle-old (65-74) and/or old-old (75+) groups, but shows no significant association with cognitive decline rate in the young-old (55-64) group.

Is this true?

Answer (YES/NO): NO